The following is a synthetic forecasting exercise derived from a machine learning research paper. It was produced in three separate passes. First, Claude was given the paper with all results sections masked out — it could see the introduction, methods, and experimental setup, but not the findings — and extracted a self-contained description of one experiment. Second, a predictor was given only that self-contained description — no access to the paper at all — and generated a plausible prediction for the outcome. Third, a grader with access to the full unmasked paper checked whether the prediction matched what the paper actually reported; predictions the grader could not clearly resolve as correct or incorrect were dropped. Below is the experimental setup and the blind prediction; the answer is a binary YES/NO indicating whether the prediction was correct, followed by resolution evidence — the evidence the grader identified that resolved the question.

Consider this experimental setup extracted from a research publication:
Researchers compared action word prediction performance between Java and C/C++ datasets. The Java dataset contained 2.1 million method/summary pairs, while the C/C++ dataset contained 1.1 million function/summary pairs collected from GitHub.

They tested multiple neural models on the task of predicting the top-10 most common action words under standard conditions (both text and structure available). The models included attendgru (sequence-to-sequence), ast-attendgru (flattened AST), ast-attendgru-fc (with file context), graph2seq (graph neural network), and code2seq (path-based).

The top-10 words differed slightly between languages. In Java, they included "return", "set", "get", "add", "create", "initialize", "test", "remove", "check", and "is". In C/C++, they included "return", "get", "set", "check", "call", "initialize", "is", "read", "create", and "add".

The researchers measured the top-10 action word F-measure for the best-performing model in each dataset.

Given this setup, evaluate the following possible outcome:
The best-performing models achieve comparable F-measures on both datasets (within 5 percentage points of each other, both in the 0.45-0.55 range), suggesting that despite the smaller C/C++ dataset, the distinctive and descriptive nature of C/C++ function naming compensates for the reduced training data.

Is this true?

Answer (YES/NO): NO